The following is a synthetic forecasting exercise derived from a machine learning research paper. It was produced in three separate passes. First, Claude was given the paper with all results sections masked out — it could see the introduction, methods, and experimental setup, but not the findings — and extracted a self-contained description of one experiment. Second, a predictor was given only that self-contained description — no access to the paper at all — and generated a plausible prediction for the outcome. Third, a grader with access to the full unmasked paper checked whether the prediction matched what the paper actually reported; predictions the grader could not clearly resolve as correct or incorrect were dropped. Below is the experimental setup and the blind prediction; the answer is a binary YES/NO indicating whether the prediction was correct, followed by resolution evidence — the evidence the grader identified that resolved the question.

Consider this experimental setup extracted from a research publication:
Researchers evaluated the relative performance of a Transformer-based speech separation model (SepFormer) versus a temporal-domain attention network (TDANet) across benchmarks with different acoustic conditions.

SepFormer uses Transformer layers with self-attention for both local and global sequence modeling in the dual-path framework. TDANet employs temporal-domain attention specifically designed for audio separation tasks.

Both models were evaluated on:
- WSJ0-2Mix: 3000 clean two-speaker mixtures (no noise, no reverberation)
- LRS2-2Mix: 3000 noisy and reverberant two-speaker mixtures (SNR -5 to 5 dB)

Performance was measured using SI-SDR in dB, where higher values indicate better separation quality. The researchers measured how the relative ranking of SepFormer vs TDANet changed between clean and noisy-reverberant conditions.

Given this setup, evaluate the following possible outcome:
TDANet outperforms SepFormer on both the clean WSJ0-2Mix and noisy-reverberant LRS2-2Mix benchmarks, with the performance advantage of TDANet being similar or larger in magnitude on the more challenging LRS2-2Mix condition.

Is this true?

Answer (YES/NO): NO